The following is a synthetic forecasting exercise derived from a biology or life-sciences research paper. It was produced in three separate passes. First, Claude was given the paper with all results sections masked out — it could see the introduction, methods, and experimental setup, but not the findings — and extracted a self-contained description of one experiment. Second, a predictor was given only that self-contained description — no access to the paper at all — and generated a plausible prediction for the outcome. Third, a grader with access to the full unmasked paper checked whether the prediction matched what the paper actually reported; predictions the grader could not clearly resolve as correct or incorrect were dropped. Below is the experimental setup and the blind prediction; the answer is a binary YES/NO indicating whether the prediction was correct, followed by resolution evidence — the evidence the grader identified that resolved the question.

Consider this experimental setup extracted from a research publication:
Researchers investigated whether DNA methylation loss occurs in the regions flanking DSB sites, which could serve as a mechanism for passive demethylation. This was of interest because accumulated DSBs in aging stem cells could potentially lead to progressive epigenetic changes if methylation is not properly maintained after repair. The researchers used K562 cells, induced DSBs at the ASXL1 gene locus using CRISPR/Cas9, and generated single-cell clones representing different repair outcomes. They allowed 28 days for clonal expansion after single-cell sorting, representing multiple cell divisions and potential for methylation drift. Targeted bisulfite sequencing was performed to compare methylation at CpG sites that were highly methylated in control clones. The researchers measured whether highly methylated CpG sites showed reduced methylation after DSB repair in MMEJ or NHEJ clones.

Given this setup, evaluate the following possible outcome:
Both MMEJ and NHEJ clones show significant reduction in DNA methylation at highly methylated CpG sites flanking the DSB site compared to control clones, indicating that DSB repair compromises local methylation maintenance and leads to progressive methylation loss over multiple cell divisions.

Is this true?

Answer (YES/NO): NO